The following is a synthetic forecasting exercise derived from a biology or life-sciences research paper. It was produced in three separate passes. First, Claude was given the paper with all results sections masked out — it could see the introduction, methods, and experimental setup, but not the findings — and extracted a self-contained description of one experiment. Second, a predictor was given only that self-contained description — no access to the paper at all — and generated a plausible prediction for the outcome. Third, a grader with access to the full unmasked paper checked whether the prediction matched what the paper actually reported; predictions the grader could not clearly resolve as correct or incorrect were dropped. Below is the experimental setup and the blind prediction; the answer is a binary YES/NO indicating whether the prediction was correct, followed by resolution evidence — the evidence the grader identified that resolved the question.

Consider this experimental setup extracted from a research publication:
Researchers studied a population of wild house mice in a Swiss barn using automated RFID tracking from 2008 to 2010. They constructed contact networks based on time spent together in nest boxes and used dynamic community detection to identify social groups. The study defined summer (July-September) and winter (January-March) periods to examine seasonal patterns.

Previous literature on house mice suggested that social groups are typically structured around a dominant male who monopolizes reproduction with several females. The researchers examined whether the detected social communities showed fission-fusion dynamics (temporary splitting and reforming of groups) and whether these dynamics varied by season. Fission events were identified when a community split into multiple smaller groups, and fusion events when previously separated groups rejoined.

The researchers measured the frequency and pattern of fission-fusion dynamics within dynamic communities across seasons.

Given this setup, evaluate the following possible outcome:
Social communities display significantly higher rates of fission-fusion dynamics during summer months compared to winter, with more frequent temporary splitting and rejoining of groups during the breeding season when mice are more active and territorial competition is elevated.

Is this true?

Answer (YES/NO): NO